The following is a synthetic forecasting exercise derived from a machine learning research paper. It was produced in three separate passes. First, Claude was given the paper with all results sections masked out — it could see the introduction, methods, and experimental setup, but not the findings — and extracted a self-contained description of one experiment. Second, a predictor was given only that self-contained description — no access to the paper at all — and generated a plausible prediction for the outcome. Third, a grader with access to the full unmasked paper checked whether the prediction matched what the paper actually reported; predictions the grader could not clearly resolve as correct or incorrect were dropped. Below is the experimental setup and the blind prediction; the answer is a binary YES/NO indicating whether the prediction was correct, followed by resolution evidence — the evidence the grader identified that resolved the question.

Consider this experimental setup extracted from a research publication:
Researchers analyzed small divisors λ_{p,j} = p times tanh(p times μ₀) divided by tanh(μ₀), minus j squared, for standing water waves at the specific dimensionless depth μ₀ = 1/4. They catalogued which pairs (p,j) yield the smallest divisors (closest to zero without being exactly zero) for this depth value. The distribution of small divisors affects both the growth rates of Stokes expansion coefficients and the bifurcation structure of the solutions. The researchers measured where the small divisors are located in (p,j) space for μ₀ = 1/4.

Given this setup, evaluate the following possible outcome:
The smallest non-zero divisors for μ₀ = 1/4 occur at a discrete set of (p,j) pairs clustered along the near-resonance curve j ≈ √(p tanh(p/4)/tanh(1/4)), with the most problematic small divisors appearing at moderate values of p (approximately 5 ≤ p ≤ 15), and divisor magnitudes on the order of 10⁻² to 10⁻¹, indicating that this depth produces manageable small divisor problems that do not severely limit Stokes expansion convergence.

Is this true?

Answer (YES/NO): NO